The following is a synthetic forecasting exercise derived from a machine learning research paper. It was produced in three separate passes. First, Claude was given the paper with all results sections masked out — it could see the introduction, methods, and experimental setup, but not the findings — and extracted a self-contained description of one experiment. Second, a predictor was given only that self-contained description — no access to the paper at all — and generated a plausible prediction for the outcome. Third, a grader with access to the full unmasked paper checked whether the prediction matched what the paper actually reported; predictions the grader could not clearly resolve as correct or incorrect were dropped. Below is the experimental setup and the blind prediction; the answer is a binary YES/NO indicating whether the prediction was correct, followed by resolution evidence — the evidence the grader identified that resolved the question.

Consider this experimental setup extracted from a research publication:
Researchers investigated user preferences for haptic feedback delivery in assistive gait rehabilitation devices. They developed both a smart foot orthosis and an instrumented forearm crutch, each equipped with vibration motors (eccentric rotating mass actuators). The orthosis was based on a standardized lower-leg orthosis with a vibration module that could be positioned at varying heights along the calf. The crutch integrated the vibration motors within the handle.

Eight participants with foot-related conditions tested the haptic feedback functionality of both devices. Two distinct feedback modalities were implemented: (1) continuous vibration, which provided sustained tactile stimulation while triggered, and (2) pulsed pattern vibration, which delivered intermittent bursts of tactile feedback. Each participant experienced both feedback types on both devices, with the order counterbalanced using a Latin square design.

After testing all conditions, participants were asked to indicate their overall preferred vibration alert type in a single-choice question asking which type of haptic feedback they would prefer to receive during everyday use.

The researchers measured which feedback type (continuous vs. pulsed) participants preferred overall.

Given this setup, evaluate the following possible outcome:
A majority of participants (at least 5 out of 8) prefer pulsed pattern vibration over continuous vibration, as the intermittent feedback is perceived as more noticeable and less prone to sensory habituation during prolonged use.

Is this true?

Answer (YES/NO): NO